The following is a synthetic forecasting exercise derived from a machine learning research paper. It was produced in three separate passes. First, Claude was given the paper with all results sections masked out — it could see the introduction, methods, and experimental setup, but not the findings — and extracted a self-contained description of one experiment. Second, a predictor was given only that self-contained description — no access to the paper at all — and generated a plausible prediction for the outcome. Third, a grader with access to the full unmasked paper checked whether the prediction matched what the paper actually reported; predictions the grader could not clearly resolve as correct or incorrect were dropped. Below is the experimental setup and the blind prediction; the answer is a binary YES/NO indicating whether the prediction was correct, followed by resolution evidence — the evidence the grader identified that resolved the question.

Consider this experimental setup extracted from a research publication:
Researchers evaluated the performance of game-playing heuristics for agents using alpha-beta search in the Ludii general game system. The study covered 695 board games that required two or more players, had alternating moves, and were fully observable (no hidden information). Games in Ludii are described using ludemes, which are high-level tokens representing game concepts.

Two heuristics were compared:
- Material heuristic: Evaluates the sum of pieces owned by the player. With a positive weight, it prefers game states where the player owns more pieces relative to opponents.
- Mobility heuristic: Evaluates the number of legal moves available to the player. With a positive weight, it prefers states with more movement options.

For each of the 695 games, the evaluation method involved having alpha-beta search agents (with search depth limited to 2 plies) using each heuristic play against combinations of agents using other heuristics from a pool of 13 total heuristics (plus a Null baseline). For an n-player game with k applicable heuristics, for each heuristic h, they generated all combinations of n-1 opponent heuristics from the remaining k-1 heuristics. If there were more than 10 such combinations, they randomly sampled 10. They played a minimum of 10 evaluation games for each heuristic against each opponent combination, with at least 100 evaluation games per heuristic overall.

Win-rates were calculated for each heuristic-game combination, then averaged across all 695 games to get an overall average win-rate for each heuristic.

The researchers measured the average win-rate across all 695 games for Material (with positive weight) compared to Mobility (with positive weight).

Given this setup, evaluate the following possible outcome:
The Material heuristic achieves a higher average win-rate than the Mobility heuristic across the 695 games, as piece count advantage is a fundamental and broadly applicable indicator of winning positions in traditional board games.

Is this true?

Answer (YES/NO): YES